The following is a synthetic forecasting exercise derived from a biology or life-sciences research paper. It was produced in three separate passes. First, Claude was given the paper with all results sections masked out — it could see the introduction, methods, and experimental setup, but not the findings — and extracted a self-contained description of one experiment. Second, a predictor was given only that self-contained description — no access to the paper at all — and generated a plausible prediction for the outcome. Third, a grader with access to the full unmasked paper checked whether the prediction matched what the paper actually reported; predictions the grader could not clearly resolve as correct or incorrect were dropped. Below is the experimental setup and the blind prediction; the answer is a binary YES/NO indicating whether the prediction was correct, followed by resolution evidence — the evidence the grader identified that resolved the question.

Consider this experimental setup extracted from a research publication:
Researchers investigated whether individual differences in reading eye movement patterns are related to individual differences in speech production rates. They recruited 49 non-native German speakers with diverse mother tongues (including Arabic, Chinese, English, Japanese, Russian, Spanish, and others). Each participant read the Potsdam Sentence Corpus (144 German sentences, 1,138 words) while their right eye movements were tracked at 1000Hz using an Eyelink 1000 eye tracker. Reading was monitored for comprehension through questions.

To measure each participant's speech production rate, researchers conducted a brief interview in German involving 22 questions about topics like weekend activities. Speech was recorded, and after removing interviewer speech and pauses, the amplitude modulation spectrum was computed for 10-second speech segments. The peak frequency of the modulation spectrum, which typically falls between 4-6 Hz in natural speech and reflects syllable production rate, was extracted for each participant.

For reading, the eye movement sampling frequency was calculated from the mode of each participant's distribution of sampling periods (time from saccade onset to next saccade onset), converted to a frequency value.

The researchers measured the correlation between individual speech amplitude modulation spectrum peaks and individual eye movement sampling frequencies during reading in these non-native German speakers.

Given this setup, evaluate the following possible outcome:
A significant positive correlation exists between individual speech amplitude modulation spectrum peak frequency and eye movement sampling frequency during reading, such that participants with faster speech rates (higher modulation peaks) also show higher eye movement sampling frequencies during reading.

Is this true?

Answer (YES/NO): YES